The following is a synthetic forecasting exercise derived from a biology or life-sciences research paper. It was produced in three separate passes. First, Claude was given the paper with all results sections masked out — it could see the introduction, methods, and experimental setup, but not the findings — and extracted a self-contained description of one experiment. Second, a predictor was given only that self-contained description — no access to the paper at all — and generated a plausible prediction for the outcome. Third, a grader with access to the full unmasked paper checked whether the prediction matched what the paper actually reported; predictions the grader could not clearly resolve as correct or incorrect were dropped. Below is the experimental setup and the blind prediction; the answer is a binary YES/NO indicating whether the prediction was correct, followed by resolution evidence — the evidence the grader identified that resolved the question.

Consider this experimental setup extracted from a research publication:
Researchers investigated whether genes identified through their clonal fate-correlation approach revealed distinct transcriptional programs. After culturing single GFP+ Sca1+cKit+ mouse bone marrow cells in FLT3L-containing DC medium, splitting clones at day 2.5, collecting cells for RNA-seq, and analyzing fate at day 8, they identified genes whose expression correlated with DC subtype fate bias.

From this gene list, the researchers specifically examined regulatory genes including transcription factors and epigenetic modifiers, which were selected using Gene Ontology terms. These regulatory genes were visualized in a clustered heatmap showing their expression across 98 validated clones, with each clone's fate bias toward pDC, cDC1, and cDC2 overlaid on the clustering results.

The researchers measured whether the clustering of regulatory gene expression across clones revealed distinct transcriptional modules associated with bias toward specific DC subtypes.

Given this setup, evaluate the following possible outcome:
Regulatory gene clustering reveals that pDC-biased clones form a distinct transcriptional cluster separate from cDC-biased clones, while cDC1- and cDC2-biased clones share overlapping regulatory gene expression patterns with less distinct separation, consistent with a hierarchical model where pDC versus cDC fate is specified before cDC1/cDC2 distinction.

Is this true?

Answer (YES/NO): NO